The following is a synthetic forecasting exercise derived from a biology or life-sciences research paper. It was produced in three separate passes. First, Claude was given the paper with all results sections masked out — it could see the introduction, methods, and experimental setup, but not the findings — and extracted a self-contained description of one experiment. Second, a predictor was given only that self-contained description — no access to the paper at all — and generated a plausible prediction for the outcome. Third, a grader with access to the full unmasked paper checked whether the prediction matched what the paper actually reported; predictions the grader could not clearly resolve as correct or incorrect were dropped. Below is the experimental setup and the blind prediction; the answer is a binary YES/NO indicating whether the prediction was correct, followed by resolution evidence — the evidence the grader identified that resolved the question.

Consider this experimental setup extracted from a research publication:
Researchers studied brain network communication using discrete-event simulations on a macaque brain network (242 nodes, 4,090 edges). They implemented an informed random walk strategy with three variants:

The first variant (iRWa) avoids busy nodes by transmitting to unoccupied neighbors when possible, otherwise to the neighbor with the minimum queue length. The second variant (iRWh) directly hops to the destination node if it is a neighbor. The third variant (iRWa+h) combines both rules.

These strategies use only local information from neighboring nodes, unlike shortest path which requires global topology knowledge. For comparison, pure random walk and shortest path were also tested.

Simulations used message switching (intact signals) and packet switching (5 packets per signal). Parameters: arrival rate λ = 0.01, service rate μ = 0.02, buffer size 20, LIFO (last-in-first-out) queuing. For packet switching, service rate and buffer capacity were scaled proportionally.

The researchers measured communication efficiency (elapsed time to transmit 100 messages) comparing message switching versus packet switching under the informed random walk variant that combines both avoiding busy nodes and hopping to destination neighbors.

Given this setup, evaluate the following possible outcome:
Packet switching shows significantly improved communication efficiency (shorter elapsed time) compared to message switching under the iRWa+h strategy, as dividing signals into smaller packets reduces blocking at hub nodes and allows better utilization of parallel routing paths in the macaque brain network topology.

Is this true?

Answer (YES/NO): YES